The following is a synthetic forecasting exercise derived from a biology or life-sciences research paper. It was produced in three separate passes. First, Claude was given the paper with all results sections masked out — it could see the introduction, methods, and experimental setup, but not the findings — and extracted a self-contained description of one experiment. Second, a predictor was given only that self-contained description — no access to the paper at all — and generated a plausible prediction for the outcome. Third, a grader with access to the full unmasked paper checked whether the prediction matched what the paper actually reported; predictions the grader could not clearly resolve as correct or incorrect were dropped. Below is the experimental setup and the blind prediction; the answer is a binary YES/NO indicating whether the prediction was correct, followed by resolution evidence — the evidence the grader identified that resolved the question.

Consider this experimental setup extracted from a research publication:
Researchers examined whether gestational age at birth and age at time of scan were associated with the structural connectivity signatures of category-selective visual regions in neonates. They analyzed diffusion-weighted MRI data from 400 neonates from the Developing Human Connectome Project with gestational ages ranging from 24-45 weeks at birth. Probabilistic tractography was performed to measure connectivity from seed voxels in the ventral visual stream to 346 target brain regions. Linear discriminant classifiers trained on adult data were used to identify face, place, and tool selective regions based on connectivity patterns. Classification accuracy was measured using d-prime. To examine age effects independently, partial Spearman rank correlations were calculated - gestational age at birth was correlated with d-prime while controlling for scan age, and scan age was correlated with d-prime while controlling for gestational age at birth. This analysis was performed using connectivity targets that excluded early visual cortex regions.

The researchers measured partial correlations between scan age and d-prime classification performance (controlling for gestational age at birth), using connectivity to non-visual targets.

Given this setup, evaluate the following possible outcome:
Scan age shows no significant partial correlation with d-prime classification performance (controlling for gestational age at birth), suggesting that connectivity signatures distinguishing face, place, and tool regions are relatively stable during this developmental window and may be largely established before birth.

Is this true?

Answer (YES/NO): YES